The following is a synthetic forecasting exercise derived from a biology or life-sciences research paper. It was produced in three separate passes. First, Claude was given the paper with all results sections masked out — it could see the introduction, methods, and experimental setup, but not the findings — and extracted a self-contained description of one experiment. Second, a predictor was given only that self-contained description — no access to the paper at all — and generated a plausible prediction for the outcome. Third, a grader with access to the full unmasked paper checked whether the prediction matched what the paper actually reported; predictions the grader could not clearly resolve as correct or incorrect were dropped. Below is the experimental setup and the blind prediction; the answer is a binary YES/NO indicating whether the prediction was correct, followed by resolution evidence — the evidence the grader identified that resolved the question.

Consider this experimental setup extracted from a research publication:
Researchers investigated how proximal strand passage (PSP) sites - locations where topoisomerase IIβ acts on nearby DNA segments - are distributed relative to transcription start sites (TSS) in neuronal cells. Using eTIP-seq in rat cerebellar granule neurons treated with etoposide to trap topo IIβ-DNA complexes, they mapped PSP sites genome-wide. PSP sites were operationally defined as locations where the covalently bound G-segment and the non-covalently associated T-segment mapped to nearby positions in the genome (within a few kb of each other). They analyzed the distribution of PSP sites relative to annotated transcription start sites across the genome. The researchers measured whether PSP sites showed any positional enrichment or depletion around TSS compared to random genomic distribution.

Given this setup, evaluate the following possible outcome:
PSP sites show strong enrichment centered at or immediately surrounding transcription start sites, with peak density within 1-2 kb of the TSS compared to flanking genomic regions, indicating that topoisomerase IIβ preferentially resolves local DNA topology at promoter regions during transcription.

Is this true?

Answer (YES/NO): YES